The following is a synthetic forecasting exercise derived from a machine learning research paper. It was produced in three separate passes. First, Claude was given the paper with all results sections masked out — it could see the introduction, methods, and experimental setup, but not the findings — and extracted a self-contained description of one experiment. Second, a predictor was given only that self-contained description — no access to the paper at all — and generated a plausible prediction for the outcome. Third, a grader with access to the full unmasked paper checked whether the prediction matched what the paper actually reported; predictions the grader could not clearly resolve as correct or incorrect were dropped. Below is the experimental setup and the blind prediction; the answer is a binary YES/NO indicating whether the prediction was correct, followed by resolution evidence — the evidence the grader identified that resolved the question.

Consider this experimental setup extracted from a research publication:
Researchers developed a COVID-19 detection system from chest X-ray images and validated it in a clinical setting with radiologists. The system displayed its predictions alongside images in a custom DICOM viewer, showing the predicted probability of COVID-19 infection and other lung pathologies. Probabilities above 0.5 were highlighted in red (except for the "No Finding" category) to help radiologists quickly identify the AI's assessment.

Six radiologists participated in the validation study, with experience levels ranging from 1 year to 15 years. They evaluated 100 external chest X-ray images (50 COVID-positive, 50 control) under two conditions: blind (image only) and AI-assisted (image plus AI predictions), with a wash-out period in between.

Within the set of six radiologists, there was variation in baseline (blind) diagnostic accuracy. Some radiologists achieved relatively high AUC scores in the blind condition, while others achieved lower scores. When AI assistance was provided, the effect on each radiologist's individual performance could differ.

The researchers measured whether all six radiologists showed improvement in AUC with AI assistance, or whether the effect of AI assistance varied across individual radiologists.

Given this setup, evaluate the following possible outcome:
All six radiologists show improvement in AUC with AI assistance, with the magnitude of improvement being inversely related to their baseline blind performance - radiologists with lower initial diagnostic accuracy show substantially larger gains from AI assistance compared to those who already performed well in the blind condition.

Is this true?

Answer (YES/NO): NO